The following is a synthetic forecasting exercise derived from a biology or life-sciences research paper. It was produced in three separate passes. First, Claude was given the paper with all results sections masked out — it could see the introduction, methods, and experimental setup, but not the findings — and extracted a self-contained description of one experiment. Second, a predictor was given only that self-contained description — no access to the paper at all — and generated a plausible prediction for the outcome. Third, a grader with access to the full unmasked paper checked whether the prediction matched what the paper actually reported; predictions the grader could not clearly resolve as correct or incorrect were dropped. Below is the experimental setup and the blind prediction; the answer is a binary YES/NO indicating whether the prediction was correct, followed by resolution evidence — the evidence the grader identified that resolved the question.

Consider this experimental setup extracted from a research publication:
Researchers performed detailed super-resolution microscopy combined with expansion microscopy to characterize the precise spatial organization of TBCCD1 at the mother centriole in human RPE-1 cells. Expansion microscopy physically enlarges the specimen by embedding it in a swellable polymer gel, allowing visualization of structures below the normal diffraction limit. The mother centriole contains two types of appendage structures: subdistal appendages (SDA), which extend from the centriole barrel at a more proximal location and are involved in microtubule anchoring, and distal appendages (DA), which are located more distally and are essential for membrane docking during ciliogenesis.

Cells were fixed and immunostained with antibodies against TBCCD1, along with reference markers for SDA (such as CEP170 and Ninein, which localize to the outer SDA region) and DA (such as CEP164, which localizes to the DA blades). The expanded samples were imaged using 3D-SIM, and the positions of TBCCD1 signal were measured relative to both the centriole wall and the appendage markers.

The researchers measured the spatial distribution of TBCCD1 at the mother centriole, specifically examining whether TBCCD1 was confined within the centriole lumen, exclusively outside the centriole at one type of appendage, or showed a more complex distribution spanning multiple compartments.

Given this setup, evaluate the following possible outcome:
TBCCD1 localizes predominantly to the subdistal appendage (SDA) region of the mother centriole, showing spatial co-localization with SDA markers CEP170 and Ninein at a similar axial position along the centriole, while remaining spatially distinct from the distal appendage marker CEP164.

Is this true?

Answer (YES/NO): NO